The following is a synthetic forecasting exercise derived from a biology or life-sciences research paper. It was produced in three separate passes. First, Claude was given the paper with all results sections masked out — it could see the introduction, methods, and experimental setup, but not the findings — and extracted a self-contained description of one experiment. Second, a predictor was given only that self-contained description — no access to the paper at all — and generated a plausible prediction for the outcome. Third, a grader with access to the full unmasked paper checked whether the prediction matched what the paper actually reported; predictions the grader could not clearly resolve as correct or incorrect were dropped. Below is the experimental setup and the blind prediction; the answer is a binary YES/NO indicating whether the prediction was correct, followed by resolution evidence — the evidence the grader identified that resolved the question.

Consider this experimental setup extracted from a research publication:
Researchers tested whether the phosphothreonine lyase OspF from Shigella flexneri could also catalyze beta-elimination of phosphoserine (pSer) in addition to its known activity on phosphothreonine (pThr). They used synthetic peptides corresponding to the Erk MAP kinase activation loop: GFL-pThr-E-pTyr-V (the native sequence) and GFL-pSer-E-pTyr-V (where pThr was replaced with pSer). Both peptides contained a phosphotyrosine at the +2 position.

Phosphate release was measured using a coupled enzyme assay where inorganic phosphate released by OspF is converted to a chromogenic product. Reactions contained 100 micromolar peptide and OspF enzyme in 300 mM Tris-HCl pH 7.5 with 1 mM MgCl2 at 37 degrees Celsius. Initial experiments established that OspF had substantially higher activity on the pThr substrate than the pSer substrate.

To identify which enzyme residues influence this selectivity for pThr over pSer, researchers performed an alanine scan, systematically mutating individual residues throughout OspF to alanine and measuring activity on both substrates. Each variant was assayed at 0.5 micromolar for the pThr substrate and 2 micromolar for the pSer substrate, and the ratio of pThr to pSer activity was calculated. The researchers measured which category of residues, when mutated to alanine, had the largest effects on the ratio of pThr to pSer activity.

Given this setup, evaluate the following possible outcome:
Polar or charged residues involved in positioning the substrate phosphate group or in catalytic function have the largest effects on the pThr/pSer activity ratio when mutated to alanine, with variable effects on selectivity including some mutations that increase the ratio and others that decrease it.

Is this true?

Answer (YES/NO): NO